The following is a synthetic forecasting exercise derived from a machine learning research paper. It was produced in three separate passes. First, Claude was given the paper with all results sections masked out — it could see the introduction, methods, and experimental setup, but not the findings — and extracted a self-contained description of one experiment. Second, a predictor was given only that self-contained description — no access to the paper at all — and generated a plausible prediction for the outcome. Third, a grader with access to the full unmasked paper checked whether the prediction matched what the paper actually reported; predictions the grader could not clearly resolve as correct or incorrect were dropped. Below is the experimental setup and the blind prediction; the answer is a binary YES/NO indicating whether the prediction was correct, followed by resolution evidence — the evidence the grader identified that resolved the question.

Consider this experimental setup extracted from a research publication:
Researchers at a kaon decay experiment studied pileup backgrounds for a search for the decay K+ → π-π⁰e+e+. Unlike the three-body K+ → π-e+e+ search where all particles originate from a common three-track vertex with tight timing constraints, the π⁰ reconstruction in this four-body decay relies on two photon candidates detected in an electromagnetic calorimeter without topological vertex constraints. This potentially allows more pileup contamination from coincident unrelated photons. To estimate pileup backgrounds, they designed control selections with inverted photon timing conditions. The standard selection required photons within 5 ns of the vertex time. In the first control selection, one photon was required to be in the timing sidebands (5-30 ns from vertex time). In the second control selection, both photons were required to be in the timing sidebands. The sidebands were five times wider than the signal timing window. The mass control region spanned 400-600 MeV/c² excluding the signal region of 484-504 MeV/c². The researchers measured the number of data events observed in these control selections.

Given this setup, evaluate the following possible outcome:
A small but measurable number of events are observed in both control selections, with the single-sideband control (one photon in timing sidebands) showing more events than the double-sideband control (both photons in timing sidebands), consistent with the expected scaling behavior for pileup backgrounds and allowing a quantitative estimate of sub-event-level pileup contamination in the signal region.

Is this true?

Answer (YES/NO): NO